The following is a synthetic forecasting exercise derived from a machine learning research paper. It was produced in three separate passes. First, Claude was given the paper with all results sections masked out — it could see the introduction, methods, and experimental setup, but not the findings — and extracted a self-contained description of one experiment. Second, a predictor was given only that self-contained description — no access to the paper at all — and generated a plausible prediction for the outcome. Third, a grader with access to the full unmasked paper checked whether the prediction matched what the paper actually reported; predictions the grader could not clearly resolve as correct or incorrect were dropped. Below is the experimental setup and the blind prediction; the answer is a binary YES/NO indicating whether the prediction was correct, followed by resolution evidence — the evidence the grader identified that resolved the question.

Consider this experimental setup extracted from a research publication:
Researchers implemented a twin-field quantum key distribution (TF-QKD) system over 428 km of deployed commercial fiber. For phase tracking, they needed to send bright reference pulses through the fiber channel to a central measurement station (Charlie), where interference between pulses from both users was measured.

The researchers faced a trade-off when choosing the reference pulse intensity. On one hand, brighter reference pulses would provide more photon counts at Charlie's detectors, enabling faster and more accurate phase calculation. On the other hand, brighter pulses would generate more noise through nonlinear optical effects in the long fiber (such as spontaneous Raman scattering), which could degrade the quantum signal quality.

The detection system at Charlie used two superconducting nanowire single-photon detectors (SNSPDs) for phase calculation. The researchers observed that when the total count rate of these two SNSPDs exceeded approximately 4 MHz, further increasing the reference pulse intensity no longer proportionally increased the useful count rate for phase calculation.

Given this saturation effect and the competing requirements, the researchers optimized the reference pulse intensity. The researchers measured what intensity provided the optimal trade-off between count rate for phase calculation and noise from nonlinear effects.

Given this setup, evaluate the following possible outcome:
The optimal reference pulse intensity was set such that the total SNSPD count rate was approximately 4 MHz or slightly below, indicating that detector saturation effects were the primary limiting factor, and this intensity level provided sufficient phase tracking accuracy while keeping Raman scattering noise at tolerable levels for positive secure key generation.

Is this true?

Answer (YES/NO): NO